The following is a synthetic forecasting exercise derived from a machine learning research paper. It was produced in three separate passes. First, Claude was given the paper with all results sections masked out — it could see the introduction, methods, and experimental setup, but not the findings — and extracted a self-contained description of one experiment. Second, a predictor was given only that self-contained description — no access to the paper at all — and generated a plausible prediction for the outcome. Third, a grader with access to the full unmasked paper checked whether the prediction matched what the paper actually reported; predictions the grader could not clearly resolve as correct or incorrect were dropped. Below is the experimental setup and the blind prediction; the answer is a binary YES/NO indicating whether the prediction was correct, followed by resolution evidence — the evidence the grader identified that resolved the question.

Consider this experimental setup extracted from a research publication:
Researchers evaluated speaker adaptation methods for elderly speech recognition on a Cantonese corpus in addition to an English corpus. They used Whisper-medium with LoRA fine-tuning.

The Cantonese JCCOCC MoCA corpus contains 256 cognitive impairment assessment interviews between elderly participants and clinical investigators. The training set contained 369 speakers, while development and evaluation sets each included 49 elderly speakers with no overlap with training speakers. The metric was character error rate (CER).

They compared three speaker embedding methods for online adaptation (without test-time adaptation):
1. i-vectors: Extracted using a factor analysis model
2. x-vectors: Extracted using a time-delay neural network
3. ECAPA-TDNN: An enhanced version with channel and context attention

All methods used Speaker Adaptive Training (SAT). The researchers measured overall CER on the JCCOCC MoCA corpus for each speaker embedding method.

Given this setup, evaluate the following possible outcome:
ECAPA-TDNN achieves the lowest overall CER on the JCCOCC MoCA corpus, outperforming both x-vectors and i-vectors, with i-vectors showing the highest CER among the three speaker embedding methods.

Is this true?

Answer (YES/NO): NO